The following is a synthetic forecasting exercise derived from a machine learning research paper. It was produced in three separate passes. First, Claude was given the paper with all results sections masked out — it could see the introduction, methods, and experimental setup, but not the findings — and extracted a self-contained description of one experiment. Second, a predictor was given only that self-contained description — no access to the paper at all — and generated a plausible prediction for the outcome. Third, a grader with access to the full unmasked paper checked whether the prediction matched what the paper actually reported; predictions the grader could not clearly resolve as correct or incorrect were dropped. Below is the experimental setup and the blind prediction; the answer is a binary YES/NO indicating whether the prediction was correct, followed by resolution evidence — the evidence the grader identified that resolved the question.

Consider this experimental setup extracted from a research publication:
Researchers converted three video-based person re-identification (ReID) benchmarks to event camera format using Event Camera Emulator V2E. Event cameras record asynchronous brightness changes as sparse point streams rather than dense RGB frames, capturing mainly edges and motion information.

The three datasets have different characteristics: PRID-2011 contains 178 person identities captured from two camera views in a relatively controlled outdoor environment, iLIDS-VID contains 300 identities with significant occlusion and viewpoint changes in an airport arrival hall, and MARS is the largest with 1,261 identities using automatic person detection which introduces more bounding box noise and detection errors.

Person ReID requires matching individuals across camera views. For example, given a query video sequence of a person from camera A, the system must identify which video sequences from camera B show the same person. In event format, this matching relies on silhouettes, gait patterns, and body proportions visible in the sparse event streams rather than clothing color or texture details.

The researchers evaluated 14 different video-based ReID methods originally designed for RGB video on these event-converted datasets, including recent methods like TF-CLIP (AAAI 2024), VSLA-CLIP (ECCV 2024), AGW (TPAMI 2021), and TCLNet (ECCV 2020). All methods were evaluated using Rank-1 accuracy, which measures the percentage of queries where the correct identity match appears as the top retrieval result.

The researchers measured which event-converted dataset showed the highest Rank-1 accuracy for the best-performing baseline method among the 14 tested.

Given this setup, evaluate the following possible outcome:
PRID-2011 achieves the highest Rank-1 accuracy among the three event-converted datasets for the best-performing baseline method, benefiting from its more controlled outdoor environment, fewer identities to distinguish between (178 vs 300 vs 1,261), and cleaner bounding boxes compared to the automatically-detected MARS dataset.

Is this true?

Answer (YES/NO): YES